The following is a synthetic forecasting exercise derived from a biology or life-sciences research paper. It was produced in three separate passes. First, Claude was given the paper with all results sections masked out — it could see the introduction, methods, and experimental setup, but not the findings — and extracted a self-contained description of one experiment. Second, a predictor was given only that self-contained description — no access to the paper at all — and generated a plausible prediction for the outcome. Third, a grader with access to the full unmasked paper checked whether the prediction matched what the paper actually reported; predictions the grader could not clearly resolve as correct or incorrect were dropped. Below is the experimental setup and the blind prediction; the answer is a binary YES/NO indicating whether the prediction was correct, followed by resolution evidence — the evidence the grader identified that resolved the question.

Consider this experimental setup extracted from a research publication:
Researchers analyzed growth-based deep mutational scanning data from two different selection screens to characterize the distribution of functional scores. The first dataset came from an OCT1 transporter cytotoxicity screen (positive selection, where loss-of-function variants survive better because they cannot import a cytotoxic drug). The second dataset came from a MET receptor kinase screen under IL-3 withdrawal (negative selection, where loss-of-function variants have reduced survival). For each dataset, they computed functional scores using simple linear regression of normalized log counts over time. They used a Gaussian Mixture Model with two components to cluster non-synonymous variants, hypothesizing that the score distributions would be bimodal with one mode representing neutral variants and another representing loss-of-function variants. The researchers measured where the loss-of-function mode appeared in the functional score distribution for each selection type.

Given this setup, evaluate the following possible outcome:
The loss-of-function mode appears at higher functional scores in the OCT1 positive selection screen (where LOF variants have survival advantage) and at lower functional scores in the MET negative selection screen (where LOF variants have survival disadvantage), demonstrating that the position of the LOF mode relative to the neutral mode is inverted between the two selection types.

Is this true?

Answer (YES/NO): YES